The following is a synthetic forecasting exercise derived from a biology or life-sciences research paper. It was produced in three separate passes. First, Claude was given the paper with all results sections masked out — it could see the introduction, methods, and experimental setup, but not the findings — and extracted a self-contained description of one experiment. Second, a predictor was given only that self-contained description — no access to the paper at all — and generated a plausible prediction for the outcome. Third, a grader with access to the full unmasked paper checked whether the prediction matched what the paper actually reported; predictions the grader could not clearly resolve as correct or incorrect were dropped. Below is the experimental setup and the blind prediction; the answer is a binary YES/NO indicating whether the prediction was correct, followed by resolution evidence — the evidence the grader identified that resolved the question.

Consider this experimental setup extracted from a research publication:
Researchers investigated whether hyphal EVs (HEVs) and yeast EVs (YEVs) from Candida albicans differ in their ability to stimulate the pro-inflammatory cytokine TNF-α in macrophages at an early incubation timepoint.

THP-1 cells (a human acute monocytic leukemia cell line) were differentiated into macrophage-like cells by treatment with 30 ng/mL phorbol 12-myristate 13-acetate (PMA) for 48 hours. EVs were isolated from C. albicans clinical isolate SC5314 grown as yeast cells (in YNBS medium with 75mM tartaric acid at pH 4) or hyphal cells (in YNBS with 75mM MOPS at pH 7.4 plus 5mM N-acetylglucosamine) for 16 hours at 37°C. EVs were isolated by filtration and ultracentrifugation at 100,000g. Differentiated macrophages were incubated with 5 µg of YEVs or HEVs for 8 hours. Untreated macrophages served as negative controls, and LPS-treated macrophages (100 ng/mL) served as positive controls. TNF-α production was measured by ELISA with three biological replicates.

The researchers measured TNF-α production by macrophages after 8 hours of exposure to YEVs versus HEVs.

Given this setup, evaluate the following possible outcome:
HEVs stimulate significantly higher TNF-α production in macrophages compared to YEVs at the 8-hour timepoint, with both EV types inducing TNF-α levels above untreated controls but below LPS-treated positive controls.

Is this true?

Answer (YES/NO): NO